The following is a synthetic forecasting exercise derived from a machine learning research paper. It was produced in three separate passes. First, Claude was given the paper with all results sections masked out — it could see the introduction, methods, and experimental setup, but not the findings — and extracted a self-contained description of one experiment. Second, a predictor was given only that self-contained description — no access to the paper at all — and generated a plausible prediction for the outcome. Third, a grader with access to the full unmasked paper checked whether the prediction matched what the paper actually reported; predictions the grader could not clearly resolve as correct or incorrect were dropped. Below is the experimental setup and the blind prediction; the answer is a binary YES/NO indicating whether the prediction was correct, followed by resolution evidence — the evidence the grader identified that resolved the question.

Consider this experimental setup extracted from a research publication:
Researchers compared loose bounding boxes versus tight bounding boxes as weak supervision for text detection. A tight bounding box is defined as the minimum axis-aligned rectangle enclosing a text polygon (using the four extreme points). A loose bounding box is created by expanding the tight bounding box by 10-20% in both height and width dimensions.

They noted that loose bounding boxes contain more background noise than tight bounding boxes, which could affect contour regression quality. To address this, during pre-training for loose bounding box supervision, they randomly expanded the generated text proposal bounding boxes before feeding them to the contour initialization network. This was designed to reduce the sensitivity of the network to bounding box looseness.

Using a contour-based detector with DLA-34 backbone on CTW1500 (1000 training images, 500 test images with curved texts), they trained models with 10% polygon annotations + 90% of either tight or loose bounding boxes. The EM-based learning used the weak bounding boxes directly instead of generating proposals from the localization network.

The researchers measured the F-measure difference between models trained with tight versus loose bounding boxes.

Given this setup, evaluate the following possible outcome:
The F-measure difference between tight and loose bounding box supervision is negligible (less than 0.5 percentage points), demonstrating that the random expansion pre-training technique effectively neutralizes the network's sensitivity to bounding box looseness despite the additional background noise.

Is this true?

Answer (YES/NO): NO